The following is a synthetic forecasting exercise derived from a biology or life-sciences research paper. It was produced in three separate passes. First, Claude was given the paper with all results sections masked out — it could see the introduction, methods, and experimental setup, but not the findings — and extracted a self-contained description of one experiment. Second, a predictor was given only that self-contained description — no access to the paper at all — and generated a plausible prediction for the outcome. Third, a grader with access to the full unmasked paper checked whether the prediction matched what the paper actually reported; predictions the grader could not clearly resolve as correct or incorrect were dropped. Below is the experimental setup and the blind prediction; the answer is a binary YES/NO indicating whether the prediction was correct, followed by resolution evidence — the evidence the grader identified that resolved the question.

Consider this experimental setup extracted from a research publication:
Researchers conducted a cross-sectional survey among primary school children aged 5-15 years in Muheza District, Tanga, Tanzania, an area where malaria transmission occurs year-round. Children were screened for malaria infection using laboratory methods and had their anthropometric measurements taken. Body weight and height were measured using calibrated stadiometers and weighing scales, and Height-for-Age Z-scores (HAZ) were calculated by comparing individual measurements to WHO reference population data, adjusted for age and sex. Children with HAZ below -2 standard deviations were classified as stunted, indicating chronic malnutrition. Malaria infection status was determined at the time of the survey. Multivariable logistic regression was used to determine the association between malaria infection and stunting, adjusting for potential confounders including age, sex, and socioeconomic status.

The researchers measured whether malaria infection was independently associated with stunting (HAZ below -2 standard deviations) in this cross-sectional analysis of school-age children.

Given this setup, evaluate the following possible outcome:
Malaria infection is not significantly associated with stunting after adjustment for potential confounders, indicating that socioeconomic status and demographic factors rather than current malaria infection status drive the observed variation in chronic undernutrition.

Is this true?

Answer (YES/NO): NO